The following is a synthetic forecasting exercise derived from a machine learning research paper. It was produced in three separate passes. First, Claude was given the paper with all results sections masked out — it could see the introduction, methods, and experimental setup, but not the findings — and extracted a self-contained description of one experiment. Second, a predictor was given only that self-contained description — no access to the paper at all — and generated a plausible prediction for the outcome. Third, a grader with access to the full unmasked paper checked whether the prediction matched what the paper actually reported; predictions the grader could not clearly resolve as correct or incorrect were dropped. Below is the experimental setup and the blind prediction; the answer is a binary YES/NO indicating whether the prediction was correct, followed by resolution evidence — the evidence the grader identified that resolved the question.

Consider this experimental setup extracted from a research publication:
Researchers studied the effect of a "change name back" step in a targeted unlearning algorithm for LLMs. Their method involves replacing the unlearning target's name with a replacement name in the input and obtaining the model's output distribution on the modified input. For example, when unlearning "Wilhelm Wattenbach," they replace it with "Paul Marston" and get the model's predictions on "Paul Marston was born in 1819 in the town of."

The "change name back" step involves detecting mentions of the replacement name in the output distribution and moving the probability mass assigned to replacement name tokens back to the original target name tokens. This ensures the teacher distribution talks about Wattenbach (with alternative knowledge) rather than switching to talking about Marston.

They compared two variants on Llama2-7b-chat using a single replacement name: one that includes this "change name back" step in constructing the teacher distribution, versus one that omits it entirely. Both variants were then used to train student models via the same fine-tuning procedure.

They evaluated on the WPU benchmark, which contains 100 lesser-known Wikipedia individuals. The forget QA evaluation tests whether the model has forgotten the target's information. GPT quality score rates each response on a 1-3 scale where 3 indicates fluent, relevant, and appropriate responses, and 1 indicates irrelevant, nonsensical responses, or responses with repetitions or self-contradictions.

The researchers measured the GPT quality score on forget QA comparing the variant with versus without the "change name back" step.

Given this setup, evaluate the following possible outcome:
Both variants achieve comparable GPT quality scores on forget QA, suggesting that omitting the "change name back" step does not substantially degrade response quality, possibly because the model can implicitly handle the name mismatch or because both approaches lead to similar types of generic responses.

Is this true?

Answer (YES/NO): NO